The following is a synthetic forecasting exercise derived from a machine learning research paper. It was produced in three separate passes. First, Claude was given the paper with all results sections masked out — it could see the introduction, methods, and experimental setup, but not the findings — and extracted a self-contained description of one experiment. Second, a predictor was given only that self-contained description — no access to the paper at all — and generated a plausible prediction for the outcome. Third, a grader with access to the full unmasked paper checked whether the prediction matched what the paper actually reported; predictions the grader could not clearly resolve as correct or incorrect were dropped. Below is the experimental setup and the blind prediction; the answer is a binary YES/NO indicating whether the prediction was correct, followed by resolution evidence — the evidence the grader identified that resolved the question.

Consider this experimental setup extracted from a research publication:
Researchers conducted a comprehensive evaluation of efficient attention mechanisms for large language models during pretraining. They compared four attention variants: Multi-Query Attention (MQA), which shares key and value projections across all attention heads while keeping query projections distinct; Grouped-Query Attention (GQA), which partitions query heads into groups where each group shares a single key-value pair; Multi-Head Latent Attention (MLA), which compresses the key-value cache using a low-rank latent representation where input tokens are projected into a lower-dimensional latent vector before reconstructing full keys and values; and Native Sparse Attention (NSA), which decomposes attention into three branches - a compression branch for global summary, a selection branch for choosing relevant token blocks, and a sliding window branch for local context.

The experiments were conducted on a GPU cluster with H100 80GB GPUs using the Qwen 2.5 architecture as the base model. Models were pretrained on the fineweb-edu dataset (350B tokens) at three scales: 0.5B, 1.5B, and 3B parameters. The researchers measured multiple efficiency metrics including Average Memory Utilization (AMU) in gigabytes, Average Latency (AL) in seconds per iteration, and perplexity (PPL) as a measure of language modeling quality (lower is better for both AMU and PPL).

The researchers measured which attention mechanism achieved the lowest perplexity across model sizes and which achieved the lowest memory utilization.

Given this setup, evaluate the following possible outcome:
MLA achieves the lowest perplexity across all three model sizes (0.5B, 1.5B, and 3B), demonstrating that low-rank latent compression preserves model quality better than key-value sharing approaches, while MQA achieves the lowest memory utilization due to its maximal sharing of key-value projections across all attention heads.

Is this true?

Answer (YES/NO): YES